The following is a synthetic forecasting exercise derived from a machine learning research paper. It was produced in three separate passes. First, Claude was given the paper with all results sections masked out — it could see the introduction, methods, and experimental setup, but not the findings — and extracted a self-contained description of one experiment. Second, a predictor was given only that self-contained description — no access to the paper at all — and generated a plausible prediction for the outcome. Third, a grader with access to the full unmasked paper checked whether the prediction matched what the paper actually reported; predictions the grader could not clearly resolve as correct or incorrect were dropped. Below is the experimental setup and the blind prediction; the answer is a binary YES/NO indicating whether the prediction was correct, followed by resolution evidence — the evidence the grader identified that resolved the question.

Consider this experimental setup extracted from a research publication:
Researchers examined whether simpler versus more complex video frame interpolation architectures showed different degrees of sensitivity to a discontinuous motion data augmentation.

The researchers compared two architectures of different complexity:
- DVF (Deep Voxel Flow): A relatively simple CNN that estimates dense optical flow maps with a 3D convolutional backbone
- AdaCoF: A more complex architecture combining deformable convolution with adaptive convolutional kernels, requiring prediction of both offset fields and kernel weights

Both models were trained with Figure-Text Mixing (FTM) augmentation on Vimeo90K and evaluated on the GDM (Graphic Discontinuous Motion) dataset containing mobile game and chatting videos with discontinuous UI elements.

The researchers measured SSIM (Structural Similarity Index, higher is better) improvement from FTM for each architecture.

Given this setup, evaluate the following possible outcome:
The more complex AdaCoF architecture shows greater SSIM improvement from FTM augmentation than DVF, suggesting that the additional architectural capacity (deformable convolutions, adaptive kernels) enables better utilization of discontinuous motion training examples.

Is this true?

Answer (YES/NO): YES